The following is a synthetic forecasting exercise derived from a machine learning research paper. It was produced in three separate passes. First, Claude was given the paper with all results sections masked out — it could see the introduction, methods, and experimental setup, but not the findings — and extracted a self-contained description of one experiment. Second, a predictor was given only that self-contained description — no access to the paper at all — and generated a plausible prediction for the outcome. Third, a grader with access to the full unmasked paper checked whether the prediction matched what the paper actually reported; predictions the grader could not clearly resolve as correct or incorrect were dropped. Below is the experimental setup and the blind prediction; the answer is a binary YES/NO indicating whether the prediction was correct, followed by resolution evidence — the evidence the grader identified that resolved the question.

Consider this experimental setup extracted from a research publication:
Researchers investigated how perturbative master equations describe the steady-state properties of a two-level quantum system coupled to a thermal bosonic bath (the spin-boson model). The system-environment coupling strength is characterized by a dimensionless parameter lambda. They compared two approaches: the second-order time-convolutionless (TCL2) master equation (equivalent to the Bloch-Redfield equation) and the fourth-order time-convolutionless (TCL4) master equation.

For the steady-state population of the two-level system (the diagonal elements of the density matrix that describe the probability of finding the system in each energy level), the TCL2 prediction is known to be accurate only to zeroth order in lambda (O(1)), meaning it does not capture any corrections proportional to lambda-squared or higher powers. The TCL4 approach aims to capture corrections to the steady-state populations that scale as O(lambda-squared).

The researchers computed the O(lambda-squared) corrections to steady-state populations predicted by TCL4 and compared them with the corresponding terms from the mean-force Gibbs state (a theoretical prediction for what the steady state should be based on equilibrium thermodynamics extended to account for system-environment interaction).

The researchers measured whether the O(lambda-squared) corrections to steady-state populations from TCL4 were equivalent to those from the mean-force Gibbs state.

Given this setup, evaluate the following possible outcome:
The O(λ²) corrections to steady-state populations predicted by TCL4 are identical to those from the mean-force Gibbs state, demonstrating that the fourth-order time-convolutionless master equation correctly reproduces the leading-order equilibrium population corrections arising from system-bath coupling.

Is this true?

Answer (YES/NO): YES